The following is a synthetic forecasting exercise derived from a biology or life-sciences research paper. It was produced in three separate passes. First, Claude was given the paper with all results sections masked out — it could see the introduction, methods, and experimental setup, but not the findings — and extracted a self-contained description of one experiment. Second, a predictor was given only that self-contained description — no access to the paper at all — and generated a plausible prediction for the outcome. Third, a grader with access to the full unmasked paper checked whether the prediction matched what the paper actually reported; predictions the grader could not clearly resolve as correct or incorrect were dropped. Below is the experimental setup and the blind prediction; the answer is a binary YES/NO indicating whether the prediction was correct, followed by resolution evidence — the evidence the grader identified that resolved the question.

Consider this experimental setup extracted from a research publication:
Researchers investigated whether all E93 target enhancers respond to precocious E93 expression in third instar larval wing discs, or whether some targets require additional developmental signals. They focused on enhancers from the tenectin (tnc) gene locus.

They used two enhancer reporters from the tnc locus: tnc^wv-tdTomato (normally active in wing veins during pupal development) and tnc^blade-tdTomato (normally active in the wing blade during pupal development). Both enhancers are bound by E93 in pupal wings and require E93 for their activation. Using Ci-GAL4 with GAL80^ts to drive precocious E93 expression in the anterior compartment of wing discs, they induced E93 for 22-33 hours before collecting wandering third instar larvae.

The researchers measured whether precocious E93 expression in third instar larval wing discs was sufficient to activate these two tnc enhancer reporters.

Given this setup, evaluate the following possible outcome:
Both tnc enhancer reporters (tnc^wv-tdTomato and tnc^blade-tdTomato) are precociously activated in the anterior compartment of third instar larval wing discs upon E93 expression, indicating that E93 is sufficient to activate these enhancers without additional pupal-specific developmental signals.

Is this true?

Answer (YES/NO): YES